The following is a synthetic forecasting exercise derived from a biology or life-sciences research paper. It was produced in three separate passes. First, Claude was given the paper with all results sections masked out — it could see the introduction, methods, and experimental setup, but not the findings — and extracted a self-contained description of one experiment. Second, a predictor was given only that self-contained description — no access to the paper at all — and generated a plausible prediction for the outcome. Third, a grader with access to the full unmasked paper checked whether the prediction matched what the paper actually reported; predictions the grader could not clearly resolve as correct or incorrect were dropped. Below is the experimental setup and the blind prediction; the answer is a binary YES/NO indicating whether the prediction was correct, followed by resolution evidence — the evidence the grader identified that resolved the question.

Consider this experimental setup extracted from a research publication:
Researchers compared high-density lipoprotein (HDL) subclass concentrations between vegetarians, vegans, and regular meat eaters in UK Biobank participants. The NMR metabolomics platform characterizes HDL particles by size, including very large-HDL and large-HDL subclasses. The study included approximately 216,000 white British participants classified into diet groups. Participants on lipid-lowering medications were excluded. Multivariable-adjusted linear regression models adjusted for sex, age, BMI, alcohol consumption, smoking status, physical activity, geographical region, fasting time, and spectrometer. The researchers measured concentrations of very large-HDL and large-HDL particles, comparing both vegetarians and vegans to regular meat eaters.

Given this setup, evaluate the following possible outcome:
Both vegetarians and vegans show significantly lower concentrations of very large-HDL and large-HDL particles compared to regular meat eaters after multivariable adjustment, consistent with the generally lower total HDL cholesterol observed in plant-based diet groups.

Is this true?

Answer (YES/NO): YES